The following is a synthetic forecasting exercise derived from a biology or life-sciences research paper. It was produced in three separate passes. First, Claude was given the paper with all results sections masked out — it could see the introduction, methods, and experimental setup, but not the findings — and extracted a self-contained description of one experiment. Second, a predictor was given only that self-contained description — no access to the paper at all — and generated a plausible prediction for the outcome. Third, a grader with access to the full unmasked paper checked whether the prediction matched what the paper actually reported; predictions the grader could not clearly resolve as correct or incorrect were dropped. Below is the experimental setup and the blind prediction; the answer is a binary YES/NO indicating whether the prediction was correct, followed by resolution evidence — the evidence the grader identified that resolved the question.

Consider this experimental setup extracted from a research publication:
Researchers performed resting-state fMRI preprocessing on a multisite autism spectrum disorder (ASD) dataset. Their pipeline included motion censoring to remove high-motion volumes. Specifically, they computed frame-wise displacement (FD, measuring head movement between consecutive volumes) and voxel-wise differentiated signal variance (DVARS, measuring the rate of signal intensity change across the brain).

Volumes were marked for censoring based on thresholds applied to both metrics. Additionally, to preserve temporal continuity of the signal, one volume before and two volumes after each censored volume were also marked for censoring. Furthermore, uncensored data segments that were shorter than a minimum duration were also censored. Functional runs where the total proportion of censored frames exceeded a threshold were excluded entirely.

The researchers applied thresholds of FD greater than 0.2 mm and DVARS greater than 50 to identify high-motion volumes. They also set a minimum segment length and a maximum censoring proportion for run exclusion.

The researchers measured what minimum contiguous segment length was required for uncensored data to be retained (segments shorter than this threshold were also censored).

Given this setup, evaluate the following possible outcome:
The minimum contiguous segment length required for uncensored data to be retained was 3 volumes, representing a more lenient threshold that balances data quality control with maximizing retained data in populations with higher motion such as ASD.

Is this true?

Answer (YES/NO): NO